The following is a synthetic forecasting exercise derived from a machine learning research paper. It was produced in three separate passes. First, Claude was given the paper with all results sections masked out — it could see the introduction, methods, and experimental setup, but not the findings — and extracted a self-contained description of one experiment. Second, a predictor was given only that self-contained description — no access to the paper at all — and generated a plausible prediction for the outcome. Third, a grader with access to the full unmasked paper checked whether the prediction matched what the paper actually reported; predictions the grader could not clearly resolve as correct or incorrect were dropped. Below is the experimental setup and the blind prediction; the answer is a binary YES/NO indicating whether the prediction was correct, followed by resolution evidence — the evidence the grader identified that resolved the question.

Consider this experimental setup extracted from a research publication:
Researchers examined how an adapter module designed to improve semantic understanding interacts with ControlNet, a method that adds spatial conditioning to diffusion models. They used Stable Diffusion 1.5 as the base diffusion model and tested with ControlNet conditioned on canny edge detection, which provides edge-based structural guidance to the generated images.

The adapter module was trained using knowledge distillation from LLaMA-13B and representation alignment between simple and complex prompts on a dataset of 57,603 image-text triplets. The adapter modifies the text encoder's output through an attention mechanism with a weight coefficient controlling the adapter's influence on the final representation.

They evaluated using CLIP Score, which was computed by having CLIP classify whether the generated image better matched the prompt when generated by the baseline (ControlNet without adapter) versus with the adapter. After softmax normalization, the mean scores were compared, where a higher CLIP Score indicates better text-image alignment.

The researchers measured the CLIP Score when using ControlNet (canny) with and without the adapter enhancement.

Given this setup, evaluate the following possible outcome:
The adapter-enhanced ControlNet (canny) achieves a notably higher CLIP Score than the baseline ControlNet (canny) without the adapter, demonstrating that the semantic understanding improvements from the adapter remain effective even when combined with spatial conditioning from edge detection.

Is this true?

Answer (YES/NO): NO